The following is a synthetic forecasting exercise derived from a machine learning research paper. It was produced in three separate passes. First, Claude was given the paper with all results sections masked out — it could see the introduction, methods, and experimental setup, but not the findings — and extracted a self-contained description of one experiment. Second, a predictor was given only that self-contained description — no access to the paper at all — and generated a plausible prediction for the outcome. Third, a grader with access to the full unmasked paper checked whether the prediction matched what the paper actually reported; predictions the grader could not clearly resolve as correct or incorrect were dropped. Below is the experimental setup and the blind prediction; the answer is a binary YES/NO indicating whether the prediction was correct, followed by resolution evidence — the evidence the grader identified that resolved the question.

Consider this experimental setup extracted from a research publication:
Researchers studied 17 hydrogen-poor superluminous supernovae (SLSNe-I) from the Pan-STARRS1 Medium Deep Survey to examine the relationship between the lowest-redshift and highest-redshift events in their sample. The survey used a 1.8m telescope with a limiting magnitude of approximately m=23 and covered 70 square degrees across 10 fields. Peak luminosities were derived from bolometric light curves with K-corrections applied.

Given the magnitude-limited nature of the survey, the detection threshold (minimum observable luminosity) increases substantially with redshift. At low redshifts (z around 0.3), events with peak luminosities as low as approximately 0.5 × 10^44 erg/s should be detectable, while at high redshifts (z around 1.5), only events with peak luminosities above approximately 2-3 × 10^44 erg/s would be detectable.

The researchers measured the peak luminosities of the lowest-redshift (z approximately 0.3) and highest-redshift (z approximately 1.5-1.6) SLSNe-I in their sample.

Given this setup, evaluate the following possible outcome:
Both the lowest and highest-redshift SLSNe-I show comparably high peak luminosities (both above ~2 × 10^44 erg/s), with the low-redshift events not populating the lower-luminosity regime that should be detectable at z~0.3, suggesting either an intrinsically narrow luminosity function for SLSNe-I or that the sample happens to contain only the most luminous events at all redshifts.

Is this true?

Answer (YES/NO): NO